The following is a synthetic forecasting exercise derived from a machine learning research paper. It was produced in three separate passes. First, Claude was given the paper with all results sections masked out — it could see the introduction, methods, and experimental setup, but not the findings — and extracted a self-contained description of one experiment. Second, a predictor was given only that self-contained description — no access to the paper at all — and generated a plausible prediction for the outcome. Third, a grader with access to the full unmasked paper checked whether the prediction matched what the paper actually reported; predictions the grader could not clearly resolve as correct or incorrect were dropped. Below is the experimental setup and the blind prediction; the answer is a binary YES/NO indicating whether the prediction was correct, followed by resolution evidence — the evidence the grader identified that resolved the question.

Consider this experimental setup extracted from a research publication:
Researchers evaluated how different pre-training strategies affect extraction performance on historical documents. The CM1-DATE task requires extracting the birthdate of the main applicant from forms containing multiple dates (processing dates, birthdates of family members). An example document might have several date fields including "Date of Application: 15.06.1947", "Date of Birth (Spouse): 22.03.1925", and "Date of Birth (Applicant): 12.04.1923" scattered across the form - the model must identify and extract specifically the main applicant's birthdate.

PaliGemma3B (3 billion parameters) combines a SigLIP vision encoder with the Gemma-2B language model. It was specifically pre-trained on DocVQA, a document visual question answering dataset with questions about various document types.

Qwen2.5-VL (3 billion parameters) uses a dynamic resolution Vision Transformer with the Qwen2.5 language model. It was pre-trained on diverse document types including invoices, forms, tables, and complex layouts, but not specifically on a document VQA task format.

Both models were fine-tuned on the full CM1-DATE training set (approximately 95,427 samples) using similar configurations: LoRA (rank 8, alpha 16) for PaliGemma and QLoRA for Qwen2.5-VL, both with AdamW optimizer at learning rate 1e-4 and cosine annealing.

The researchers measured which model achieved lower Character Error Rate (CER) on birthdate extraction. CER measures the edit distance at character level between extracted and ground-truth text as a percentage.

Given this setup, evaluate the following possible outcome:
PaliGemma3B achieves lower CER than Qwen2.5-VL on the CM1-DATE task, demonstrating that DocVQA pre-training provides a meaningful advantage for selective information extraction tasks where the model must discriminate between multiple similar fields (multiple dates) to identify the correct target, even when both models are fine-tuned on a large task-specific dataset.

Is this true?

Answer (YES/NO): NO